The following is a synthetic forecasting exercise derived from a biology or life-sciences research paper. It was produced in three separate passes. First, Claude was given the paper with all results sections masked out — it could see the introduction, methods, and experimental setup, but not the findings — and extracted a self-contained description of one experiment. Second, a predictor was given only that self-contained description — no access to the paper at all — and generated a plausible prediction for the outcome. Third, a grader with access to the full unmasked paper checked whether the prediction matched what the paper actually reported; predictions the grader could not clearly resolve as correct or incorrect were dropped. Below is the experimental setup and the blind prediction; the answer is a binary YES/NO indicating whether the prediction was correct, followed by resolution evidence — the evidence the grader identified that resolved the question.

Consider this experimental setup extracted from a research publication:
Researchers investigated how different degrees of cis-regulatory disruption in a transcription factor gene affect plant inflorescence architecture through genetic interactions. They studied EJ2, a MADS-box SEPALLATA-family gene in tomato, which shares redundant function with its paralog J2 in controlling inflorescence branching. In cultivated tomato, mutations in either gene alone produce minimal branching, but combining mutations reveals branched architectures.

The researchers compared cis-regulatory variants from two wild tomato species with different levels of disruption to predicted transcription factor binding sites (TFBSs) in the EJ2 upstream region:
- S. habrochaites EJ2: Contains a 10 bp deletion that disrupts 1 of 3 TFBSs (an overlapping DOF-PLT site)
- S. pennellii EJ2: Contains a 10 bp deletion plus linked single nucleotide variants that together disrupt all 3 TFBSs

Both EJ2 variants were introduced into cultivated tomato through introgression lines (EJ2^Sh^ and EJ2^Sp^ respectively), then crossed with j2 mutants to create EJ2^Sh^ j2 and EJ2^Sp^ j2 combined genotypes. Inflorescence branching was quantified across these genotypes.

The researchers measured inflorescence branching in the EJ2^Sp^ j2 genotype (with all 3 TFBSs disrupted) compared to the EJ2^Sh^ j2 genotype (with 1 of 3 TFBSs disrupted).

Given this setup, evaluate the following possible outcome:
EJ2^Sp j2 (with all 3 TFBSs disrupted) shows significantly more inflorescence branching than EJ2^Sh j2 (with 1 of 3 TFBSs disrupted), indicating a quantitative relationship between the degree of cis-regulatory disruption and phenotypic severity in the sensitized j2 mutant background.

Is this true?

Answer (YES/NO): YES